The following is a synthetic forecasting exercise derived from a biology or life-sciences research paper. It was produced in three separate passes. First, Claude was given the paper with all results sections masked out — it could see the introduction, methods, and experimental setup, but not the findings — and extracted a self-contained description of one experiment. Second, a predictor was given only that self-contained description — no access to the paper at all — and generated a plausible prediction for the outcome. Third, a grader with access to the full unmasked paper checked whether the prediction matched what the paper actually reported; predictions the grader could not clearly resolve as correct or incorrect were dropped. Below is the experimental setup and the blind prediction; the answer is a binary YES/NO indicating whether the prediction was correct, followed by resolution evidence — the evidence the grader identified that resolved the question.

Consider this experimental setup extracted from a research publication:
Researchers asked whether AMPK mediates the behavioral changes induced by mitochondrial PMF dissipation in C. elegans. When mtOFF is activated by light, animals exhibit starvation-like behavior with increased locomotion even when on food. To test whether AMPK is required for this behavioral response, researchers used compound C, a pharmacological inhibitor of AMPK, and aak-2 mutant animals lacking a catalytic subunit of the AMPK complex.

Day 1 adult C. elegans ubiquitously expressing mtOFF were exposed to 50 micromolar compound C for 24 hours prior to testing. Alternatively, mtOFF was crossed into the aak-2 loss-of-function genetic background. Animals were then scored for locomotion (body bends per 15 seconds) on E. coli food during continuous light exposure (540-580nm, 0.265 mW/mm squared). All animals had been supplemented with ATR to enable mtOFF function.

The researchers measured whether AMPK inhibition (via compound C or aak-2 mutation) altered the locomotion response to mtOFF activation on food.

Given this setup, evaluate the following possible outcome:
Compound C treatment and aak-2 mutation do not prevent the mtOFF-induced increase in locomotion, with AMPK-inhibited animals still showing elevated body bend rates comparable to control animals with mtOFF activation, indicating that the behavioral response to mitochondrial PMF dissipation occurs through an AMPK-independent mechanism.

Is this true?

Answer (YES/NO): NO